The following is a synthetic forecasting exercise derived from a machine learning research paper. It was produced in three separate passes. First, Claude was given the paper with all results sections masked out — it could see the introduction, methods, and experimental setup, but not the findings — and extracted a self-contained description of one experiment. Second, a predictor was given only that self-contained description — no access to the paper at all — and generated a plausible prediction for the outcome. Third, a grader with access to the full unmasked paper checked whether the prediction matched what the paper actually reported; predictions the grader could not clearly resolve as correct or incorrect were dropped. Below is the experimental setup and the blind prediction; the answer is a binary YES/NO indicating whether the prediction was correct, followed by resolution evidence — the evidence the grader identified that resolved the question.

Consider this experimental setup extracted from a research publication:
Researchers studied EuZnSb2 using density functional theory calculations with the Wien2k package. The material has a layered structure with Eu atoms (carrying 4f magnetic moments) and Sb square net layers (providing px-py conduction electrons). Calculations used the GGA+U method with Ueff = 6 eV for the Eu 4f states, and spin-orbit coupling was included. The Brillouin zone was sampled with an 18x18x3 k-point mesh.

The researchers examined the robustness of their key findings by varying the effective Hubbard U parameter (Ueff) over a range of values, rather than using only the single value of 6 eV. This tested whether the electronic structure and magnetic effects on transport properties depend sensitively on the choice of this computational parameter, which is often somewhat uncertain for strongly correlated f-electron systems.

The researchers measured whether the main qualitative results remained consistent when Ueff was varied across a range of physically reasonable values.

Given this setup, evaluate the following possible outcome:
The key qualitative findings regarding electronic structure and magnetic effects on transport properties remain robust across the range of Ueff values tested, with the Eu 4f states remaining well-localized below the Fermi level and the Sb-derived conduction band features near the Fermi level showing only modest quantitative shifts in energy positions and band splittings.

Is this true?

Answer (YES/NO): YES